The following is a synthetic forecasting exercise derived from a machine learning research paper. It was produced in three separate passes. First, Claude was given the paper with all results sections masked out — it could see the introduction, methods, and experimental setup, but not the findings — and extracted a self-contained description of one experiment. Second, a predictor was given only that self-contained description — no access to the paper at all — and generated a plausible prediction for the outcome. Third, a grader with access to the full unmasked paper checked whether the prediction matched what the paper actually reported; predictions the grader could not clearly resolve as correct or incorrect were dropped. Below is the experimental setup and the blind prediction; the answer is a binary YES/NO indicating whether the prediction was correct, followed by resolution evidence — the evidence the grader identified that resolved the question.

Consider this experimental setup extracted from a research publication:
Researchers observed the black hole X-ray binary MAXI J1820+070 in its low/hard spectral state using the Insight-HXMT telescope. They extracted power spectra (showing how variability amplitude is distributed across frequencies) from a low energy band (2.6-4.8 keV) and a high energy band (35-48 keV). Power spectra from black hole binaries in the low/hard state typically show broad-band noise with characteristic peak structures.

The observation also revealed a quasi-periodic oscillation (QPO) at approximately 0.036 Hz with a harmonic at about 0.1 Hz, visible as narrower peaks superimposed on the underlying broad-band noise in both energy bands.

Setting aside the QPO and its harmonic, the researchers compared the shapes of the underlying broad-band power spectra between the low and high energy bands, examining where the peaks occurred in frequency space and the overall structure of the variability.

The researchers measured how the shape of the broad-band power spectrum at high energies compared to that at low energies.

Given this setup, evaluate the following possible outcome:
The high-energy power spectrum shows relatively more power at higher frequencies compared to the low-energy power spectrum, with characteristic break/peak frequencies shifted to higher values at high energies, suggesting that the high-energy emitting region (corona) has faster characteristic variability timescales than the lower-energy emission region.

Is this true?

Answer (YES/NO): NO